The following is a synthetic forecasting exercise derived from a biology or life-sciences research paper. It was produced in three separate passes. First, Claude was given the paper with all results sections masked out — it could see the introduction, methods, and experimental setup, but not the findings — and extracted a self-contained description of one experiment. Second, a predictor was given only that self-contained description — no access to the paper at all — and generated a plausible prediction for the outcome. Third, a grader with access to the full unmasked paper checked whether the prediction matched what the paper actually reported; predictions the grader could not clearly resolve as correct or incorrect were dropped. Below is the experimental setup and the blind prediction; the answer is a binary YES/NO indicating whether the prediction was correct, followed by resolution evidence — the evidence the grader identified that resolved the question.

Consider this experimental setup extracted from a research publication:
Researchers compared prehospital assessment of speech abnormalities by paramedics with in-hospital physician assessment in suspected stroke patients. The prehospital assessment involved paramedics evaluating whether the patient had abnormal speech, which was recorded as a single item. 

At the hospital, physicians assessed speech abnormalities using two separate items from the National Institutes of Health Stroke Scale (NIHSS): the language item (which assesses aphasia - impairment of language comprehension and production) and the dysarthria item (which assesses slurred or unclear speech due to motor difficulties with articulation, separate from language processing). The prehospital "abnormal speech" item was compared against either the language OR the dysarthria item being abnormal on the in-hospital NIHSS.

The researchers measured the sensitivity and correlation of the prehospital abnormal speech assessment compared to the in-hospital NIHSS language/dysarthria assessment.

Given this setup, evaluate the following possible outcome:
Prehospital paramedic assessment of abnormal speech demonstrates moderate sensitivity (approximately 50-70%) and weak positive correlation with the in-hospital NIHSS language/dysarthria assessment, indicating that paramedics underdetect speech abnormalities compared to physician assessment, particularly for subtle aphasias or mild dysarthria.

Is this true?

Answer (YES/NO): NO